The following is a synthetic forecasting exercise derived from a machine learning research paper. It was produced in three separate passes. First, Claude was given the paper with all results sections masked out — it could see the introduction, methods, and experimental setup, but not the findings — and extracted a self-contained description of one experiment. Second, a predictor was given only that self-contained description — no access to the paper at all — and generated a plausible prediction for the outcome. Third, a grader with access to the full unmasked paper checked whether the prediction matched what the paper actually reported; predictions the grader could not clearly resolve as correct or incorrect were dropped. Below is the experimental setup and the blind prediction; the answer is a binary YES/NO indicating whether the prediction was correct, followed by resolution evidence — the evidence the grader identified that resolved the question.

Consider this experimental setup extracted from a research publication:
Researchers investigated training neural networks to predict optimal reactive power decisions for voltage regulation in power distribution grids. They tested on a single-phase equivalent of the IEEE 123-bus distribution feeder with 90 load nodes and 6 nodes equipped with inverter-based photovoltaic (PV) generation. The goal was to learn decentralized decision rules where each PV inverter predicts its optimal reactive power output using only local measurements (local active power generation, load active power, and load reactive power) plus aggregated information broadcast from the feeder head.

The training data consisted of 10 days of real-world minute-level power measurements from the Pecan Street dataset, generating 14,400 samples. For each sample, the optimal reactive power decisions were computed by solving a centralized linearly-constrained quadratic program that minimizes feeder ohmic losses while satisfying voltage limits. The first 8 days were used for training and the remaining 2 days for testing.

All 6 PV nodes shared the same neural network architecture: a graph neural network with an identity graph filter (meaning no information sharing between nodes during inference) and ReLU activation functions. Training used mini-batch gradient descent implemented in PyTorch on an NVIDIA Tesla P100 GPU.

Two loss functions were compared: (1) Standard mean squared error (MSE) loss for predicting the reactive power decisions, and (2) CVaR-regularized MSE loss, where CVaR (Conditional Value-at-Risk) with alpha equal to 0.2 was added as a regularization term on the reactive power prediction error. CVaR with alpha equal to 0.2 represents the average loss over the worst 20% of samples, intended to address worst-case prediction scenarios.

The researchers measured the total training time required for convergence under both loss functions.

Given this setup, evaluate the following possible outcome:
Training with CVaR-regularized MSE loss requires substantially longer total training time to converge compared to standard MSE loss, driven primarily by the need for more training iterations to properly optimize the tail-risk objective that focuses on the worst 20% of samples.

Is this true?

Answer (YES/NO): NO